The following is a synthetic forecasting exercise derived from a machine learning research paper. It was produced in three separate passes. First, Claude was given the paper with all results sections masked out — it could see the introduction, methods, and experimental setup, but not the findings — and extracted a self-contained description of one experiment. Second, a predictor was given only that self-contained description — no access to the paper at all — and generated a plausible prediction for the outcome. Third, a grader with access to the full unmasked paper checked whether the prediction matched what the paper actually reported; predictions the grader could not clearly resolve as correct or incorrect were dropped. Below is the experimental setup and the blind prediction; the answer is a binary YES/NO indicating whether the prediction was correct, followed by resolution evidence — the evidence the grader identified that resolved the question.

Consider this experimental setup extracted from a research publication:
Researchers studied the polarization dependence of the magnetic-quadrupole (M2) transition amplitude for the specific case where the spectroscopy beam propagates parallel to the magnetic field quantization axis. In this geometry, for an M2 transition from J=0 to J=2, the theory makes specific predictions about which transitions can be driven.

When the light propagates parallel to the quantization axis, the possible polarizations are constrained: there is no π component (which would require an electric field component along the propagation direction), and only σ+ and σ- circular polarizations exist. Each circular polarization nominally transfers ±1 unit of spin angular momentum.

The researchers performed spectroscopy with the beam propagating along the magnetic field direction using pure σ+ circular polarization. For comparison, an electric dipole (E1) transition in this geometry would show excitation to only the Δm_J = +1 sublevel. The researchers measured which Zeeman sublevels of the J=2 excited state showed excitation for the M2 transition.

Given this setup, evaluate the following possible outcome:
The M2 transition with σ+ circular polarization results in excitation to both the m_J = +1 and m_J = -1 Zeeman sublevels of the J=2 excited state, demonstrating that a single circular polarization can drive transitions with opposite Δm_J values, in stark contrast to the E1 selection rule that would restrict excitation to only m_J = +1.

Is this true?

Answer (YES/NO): NO